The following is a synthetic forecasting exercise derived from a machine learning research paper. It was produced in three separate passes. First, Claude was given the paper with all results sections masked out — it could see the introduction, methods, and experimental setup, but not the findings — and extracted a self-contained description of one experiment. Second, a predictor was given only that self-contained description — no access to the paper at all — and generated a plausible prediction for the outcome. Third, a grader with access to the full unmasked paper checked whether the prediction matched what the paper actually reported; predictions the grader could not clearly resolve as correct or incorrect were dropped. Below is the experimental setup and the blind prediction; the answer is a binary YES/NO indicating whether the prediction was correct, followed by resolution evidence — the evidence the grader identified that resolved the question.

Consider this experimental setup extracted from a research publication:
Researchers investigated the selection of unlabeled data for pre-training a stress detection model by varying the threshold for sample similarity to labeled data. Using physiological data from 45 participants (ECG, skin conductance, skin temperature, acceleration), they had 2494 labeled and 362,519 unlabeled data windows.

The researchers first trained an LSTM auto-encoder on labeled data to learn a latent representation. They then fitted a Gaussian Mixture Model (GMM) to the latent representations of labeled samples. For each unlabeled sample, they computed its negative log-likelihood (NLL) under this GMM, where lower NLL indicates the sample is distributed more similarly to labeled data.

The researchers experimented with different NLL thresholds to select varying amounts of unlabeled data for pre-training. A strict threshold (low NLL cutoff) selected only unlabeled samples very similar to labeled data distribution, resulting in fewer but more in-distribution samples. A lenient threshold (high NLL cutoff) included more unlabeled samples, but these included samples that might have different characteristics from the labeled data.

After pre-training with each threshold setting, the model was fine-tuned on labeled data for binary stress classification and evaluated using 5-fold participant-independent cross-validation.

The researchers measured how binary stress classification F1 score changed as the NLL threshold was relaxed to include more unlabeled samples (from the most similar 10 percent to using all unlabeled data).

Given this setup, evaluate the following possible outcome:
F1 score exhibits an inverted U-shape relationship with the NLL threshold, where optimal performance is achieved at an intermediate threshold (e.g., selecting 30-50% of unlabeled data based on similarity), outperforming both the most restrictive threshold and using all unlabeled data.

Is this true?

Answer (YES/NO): NO